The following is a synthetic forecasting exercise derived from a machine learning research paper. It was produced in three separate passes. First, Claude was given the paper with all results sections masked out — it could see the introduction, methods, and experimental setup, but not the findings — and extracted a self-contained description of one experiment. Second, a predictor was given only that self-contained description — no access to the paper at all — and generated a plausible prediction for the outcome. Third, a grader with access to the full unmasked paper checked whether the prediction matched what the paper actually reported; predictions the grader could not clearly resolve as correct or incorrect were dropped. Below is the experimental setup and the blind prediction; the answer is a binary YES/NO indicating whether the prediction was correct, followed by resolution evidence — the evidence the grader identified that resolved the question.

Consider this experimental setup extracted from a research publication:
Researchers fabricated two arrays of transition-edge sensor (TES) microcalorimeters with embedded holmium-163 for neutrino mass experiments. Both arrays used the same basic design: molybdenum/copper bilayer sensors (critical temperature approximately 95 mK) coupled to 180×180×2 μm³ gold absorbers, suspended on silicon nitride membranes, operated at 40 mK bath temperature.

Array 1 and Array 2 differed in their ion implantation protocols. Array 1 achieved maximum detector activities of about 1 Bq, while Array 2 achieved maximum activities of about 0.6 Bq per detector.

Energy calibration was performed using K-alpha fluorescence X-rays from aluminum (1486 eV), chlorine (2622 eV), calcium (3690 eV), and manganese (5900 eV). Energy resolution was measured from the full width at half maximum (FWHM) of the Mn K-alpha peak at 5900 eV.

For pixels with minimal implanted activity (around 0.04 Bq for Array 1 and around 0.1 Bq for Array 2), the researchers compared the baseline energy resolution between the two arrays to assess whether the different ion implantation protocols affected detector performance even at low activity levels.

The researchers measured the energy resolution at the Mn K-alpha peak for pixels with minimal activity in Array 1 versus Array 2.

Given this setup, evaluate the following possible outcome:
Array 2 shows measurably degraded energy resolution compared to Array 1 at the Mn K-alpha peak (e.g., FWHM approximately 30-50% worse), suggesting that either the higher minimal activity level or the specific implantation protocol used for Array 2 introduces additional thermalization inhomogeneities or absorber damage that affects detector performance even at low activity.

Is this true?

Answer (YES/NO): NO